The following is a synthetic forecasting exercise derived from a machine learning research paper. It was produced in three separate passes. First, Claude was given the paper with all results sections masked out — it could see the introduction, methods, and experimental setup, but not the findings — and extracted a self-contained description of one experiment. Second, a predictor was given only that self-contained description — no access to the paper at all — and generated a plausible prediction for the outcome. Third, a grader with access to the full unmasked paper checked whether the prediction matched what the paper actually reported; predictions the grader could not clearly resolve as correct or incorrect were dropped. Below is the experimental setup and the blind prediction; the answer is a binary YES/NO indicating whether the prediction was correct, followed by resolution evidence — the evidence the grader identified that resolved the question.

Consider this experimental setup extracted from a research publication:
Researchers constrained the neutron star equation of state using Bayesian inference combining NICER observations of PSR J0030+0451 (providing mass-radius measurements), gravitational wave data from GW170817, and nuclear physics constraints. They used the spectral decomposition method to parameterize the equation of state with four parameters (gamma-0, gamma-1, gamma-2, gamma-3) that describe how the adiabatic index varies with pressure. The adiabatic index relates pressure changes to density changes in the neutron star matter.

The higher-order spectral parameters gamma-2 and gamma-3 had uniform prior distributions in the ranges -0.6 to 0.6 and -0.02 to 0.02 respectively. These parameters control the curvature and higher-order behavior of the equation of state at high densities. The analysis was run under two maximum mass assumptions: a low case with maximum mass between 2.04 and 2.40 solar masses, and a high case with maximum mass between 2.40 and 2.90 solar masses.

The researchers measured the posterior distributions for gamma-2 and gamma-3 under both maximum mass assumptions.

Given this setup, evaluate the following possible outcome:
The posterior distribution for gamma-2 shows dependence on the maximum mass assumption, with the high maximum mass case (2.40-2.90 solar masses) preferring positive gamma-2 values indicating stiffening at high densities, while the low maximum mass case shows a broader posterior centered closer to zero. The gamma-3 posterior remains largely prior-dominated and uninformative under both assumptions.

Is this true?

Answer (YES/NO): NO